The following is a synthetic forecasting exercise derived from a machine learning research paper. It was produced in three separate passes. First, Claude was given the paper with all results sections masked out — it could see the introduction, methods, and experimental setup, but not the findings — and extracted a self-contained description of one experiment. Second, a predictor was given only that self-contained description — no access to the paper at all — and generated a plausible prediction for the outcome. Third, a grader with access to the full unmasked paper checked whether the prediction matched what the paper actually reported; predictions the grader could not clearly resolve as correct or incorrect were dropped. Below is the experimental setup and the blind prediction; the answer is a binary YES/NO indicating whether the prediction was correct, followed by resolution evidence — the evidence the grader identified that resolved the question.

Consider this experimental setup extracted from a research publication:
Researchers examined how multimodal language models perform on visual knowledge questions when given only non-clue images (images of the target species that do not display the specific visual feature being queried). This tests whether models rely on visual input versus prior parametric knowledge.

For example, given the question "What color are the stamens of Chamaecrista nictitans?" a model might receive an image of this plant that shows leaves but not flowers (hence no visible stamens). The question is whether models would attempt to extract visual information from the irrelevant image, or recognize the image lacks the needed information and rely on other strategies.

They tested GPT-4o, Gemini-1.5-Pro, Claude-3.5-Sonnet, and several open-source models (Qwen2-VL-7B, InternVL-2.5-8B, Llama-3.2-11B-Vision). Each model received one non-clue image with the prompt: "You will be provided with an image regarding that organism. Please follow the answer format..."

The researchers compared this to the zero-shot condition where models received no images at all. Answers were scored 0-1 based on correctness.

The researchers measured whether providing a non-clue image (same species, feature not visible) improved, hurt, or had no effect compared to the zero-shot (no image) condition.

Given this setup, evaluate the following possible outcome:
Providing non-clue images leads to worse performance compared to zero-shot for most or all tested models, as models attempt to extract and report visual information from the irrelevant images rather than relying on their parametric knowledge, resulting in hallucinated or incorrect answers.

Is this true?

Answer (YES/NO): NO